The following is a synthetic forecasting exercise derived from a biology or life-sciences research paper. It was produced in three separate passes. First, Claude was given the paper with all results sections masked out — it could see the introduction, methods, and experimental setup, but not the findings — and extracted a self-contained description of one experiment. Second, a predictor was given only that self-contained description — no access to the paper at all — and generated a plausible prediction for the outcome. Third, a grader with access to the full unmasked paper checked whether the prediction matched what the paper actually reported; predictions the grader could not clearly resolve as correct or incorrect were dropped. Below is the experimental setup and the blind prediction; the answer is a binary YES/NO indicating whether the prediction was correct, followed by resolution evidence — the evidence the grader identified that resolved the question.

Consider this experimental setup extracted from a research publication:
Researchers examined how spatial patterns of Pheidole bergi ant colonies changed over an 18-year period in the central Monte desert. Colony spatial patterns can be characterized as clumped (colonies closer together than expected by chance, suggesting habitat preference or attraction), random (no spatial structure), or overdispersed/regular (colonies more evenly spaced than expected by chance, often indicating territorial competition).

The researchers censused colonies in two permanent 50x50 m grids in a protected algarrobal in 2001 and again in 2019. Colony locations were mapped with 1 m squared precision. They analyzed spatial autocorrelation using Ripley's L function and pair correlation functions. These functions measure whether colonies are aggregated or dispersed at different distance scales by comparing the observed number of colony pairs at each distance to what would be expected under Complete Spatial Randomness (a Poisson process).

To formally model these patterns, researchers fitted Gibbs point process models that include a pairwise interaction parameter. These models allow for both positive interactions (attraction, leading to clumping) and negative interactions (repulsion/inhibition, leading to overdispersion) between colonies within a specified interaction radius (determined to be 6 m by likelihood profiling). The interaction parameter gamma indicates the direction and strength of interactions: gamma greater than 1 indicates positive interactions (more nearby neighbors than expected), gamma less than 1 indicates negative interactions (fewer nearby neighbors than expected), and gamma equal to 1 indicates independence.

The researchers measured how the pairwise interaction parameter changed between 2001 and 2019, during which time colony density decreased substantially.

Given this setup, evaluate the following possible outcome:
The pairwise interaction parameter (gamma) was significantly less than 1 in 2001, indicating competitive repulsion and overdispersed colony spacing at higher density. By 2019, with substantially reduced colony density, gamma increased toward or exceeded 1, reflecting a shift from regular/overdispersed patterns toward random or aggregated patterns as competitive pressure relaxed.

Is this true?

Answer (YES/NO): NO